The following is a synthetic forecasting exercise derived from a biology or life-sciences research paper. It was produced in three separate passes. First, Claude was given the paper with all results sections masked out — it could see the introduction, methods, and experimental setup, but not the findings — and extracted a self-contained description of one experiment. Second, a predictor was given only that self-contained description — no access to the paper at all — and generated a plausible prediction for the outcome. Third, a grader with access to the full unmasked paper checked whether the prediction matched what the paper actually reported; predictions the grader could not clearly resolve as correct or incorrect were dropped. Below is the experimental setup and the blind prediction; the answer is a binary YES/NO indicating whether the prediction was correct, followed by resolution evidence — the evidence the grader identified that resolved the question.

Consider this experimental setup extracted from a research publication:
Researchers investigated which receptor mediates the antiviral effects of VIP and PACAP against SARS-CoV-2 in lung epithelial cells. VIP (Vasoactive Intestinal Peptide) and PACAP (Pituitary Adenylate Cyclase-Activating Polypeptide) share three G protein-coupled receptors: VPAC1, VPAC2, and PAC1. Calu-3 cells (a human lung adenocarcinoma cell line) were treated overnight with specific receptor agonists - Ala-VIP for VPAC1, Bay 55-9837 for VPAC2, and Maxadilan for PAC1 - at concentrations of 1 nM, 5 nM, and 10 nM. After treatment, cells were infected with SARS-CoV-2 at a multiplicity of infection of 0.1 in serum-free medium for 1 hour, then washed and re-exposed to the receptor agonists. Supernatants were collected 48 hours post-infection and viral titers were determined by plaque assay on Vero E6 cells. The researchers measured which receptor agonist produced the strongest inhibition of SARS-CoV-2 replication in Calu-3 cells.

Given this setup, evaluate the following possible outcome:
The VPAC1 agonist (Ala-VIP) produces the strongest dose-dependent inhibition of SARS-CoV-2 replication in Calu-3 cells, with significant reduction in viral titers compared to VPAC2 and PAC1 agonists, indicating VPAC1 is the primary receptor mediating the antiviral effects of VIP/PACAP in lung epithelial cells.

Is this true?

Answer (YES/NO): YES